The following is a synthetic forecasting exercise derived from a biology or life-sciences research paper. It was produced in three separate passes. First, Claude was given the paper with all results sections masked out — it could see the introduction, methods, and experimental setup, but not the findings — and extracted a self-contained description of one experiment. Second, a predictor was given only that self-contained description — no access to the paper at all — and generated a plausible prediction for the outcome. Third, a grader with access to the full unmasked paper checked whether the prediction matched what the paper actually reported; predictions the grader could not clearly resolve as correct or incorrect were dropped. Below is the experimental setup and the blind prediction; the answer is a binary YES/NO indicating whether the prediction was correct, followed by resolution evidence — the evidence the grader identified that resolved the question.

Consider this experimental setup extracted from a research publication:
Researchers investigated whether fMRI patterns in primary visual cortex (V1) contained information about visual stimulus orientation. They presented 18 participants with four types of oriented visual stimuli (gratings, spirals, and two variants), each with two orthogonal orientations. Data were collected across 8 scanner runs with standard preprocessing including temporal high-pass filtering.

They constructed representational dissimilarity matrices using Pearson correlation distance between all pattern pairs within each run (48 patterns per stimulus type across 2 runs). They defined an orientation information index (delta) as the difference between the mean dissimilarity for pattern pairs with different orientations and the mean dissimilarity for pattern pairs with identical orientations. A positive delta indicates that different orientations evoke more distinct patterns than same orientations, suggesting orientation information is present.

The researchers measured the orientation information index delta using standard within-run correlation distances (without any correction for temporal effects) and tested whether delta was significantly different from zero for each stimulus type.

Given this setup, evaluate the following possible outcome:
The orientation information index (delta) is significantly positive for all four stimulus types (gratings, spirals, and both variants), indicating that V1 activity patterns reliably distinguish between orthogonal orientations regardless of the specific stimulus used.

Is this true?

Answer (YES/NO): NO